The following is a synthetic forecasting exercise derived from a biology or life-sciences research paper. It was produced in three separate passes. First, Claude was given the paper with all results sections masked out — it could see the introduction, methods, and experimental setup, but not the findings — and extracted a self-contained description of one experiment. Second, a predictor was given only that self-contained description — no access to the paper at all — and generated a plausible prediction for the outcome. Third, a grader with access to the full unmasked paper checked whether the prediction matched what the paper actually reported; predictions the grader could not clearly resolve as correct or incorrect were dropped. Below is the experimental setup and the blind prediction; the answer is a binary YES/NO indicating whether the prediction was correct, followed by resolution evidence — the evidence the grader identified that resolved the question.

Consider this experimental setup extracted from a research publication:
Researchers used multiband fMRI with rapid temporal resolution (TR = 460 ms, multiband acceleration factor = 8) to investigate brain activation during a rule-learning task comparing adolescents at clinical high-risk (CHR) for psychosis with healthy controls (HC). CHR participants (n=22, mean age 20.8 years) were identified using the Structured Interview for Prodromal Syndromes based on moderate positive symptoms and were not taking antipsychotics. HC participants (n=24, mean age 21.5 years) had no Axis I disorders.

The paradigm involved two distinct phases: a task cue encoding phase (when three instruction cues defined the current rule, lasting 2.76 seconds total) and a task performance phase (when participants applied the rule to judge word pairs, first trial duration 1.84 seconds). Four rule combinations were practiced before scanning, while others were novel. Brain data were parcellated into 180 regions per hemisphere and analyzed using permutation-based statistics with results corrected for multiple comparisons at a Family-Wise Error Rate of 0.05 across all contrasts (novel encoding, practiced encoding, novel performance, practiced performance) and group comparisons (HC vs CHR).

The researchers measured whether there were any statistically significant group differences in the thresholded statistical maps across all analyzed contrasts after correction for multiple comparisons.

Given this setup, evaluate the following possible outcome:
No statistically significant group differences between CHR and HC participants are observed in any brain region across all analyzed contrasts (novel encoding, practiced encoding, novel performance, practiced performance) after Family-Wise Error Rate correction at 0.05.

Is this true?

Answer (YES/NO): YES